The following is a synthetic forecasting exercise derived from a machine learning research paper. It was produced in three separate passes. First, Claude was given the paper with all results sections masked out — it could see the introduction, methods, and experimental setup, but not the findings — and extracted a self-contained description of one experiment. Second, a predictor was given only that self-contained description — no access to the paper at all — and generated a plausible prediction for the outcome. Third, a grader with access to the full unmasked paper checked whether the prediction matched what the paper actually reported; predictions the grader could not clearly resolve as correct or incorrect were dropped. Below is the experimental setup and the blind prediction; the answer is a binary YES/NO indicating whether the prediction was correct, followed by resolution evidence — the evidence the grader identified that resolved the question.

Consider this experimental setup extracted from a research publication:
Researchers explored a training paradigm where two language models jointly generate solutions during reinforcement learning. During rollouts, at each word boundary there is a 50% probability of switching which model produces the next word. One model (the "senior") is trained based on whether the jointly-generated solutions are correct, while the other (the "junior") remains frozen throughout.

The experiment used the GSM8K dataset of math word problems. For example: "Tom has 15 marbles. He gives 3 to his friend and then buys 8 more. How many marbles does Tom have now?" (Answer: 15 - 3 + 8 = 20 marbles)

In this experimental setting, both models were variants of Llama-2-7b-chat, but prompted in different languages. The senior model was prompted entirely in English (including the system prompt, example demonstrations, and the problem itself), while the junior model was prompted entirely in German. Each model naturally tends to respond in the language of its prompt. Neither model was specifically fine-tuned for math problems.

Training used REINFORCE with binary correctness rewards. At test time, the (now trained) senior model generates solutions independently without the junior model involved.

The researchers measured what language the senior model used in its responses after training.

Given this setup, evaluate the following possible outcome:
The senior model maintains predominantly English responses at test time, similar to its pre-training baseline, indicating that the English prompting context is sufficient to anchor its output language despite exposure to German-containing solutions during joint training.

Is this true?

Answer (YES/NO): NO